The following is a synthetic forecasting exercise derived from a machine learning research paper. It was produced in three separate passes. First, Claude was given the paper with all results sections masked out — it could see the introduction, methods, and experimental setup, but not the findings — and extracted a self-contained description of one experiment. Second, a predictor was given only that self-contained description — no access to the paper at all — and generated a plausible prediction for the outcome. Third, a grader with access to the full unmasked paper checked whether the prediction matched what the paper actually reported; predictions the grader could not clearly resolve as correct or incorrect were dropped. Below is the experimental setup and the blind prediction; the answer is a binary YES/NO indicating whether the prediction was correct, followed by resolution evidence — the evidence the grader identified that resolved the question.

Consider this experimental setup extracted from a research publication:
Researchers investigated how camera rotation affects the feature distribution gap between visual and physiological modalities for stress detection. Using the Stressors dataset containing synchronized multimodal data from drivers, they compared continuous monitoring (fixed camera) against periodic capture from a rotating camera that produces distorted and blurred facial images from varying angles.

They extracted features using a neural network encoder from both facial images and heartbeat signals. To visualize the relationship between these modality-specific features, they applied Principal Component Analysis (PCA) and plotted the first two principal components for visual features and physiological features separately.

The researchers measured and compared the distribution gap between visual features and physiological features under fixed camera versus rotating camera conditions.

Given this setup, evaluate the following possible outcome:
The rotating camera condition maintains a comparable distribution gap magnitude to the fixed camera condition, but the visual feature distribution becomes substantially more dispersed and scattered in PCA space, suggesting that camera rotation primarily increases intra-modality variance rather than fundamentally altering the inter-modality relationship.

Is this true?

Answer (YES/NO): NO